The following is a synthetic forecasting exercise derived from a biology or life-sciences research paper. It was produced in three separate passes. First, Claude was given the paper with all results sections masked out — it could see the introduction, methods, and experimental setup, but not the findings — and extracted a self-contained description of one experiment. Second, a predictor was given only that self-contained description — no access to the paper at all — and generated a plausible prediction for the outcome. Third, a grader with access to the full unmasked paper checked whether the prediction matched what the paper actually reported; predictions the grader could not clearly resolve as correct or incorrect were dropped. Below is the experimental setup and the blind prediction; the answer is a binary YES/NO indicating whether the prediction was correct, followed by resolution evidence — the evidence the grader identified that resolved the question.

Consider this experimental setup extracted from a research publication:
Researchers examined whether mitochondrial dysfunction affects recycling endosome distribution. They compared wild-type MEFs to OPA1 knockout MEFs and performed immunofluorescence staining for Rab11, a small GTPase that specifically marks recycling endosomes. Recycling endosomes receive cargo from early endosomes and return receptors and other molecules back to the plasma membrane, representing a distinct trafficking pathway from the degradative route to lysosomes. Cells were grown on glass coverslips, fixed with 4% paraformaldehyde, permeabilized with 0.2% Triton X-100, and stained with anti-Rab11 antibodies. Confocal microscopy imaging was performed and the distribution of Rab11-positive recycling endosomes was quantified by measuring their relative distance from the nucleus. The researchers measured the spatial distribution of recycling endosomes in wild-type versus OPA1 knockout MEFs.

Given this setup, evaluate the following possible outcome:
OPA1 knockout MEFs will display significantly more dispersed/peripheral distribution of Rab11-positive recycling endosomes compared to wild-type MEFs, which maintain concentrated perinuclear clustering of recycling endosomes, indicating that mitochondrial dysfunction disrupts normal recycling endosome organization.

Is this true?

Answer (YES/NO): NO